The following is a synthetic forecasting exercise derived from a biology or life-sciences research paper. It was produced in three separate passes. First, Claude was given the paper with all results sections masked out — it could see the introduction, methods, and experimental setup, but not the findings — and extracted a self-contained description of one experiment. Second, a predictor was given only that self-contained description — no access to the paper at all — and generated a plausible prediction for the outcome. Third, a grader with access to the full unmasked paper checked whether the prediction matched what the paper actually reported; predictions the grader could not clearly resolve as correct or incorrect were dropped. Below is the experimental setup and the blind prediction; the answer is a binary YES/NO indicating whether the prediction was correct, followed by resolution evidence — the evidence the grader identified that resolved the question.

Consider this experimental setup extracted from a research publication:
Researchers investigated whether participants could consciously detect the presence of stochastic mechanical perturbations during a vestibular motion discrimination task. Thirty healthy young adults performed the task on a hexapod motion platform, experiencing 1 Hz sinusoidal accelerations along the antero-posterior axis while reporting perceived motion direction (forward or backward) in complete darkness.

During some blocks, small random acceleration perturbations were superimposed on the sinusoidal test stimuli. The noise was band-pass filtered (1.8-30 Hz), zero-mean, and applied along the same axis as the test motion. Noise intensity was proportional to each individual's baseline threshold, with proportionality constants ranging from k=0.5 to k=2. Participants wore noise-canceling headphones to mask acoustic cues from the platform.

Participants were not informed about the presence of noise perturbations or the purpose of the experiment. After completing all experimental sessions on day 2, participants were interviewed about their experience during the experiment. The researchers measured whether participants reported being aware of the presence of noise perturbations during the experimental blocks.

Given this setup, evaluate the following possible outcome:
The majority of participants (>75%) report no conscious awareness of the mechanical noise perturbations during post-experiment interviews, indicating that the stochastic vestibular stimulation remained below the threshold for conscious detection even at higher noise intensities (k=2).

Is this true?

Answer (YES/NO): YES